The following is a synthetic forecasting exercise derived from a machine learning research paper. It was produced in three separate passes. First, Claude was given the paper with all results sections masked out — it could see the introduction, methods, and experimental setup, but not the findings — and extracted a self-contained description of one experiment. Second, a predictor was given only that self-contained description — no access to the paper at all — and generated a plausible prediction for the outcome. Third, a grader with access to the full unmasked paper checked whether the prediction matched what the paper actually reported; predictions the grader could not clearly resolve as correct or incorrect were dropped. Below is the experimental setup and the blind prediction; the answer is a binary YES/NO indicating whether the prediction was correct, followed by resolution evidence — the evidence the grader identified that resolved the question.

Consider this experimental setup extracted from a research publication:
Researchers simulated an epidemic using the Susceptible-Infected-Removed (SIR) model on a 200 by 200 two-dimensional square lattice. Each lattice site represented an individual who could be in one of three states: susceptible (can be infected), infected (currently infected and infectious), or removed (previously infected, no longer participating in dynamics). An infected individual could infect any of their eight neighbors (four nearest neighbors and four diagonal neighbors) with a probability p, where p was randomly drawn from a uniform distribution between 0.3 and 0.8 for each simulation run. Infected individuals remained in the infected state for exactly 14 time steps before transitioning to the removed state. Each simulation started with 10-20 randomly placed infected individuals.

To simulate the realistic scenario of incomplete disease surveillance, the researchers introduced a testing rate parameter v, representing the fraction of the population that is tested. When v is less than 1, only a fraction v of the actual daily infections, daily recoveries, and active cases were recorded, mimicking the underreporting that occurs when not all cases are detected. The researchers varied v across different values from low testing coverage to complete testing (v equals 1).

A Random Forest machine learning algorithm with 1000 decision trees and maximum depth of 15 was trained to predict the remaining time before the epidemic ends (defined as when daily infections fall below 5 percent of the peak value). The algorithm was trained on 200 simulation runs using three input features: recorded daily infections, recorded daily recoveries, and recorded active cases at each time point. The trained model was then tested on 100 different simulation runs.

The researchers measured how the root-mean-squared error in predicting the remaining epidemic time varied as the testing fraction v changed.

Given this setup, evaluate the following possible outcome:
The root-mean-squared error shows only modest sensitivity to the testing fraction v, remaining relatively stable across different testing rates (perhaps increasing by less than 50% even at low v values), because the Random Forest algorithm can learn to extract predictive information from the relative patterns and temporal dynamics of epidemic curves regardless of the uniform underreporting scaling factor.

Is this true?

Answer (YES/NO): YES